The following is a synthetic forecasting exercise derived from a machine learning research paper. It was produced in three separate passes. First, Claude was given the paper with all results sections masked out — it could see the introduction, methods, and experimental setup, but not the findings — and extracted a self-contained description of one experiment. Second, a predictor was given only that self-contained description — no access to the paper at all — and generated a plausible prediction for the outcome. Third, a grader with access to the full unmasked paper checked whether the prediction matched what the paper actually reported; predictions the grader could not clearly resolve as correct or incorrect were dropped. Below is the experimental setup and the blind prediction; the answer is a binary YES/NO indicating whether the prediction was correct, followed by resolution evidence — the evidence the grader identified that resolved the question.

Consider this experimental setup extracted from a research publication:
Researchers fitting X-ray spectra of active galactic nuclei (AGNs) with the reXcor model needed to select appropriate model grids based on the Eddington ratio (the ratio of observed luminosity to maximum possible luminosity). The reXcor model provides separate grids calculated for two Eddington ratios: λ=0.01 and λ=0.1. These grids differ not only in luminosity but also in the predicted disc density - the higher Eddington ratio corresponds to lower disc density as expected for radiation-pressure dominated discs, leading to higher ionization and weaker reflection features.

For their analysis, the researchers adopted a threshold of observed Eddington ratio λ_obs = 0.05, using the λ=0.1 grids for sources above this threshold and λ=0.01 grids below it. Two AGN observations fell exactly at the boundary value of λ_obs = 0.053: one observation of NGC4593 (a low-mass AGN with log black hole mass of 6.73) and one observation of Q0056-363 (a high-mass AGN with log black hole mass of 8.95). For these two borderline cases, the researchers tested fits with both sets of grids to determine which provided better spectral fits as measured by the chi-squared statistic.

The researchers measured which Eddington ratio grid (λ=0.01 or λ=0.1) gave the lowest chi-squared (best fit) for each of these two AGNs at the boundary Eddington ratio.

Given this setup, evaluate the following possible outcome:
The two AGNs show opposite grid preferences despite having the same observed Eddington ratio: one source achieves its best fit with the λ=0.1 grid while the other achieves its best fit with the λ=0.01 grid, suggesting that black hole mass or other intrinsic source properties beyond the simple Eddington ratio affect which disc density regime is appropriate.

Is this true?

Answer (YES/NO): YES